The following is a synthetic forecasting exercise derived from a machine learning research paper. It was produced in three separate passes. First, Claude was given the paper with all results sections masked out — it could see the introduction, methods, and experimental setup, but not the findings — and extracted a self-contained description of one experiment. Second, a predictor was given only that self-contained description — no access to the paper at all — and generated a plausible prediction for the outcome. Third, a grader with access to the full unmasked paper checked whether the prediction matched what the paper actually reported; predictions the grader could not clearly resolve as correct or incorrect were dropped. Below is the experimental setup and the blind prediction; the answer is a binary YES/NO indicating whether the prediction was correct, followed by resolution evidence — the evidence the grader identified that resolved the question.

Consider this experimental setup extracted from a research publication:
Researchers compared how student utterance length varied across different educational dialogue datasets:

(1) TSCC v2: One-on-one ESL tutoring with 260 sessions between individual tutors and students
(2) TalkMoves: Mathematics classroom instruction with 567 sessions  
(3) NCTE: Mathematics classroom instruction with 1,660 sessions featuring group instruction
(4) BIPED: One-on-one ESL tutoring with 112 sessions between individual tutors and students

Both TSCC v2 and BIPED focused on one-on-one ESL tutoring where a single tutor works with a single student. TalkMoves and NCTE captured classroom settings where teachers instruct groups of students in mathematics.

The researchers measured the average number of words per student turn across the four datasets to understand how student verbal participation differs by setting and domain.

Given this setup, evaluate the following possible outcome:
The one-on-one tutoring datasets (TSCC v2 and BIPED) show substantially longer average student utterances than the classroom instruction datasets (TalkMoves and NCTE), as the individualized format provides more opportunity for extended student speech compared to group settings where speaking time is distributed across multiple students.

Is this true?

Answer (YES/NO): NO